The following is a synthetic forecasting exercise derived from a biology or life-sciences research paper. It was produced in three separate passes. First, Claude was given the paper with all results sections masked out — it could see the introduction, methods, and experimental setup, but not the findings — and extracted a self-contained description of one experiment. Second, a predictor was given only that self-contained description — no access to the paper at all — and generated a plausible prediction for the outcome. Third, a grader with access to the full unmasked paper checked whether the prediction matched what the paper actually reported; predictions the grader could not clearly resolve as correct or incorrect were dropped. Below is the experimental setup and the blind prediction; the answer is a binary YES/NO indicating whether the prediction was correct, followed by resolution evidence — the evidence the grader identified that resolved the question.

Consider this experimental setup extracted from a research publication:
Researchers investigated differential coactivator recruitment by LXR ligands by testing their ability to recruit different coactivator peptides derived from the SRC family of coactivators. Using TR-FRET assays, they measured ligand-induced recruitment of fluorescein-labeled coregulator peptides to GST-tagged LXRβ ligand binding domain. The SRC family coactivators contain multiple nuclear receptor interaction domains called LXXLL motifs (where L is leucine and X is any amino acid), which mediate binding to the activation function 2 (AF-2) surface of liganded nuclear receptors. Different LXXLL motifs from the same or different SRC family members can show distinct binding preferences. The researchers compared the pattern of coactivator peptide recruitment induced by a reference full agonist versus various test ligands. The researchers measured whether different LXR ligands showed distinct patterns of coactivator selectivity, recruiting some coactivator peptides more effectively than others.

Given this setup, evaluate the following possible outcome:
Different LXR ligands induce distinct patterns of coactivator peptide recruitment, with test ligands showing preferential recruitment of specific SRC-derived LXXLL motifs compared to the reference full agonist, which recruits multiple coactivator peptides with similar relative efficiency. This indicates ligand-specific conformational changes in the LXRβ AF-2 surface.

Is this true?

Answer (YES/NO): YES